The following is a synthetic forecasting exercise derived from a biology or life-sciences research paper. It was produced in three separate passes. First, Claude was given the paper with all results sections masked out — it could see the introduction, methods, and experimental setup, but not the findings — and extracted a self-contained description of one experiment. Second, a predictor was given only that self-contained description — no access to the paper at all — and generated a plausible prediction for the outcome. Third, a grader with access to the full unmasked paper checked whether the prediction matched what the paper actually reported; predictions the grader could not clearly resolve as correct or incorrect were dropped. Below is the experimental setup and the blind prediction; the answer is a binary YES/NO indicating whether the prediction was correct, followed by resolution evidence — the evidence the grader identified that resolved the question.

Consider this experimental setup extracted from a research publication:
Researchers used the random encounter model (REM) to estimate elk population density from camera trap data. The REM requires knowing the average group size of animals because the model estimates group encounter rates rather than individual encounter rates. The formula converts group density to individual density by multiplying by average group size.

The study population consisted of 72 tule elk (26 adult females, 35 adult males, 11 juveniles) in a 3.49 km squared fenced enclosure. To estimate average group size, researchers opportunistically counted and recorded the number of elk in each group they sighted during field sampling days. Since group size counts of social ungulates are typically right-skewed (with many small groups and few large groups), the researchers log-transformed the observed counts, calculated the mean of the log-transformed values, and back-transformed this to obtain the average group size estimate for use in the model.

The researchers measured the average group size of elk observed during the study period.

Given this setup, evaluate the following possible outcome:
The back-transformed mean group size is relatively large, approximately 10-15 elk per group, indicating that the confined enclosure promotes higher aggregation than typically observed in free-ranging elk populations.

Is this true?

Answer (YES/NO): NO